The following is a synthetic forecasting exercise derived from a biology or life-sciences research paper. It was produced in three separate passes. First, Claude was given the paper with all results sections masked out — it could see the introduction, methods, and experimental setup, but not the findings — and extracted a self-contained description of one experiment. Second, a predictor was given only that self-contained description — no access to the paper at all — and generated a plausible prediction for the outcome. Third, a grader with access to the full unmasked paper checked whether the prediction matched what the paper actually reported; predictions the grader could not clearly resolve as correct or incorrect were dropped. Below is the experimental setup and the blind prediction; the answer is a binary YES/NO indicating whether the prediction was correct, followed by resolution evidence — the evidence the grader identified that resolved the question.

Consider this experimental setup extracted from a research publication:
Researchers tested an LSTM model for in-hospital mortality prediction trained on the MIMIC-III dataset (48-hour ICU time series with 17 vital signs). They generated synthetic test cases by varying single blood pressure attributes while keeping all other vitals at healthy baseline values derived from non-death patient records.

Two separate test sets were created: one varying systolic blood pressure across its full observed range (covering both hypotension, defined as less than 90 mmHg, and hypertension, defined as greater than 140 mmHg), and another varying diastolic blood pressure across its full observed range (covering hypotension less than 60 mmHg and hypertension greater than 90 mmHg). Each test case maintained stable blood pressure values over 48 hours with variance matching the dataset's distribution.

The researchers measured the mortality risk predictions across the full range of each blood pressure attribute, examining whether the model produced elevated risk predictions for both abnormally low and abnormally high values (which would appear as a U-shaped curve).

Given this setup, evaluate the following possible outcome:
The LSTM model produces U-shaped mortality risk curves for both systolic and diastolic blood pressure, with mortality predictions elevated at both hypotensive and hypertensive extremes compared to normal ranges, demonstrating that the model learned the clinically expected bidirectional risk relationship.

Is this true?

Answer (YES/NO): NO